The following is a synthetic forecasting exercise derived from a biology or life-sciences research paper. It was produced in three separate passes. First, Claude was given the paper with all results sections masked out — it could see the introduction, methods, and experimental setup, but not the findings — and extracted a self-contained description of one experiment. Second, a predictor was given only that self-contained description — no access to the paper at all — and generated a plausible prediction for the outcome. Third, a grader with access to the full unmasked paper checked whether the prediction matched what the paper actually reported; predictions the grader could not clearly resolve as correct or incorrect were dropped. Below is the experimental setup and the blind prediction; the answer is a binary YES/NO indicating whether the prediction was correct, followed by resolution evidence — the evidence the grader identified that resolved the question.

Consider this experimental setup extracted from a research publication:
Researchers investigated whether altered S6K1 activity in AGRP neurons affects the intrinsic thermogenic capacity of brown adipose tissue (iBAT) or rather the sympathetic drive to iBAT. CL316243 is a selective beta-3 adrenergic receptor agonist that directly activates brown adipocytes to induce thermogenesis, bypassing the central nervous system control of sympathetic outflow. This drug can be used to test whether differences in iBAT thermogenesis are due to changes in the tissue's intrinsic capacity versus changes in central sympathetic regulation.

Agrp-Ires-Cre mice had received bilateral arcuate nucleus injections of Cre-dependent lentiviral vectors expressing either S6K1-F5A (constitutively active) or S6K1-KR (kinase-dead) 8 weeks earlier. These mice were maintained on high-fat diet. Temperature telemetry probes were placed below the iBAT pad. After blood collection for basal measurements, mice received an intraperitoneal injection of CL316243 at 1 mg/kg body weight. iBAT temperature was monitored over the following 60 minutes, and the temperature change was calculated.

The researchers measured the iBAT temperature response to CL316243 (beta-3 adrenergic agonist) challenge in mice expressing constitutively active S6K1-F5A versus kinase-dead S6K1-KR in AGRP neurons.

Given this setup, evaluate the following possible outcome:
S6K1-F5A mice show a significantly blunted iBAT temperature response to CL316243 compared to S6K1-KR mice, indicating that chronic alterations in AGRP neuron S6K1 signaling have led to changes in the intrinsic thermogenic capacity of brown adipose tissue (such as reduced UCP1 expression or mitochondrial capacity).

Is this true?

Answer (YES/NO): NO